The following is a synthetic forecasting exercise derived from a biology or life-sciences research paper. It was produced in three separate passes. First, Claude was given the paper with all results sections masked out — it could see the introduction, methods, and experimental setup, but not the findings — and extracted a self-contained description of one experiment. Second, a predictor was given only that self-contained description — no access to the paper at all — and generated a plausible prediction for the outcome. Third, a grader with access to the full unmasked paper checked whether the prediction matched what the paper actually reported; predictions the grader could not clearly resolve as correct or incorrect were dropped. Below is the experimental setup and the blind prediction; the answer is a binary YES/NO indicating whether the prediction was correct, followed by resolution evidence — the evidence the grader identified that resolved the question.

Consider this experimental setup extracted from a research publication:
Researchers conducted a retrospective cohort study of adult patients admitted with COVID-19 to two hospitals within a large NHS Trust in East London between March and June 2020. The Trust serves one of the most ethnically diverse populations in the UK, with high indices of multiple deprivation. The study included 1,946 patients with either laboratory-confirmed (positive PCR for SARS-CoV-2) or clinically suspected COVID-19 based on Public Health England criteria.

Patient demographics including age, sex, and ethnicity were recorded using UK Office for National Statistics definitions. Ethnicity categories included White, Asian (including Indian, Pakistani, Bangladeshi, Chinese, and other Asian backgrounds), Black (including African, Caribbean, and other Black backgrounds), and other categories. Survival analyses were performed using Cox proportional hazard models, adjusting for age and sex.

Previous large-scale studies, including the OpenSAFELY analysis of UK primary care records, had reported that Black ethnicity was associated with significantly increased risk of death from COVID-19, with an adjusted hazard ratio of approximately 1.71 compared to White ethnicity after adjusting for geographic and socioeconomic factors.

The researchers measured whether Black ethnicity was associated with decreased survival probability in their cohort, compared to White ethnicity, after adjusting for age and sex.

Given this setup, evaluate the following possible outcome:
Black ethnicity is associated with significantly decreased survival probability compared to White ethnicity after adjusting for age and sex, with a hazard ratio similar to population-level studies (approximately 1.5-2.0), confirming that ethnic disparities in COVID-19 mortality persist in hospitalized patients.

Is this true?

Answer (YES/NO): NO